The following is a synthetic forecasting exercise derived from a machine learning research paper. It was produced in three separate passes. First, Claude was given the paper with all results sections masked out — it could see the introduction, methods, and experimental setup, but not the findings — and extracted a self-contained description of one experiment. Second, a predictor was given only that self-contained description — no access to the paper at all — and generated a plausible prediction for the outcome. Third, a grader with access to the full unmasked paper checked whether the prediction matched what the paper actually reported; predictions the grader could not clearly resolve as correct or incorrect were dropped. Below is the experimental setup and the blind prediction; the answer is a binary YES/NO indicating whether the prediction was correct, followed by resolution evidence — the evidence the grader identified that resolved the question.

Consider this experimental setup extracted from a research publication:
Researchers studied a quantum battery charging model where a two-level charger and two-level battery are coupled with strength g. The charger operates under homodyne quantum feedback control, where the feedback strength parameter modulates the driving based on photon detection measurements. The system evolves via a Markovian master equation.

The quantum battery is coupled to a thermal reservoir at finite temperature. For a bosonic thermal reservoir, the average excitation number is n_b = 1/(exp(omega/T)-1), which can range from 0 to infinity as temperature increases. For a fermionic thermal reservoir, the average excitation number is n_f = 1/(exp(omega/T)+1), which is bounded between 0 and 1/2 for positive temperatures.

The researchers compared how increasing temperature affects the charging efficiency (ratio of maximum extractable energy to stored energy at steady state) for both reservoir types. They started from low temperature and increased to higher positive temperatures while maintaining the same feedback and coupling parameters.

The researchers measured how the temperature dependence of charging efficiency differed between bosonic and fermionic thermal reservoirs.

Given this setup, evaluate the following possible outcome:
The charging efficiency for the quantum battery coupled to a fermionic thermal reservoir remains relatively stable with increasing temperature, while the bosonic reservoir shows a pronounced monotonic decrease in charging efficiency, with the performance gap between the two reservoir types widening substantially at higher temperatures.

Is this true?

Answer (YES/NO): NO